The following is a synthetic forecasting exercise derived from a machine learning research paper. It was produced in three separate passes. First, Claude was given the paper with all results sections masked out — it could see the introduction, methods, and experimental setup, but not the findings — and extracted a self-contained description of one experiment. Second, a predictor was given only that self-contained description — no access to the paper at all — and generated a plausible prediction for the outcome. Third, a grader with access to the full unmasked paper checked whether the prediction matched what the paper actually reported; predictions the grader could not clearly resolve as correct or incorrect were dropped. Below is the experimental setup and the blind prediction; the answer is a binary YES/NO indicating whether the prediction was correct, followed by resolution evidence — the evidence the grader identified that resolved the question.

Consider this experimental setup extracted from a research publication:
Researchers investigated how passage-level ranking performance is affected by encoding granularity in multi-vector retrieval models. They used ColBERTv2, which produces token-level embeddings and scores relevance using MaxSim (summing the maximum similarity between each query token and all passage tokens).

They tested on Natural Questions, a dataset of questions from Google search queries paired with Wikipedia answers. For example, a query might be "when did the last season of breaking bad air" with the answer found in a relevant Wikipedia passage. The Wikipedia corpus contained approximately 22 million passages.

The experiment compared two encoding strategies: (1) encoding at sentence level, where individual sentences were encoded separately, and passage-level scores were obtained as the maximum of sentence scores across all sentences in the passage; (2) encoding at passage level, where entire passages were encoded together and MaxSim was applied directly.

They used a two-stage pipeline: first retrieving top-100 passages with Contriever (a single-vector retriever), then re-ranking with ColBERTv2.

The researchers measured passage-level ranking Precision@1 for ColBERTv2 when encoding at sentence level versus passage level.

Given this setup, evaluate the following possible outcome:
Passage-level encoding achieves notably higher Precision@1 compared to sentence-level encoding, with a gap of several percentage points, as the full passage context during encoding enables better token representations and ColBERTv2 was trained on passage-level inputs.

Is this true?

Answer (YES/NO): YES